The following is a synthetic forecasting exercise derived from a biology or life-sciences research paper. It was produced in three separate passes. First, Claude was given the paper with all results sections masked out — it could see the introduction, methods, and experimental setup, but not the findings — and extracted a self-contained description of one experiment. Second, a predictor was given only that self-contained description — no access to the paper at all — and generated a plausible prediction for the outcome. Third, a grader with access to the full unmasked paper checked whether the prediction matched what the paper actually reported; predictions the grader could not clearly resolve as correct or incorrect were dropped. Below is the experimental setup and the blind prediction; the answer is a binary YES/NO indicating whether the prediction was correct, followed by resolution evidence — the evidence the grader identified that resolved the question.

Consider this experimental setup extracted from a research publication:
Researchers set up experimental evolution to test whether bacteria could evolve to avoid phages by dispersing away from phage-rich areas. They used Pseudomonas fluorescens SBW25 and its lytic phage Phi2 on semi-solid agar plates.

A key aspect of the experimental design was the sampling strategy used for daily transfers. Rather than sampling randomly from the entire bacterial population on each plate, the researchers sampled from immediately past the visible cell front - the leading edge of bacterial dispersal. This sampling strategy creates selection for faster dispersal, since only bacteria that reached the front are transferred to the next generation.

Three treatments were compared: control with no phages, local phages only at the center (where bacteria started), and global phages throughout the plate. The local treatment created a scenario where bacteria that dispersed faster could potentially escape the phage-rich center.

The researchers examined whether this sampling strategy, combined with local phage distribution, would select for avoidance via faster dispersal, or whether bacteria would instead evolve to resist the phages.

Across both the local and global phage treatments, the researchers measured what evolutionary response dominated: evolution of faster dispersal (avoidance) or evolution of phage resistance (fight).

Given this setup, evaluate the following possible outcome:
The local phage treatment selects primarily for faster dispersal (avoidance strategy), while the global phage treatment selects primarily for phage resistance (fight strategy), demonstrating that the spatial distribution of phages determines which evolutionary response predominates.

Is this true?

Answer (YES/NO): NO